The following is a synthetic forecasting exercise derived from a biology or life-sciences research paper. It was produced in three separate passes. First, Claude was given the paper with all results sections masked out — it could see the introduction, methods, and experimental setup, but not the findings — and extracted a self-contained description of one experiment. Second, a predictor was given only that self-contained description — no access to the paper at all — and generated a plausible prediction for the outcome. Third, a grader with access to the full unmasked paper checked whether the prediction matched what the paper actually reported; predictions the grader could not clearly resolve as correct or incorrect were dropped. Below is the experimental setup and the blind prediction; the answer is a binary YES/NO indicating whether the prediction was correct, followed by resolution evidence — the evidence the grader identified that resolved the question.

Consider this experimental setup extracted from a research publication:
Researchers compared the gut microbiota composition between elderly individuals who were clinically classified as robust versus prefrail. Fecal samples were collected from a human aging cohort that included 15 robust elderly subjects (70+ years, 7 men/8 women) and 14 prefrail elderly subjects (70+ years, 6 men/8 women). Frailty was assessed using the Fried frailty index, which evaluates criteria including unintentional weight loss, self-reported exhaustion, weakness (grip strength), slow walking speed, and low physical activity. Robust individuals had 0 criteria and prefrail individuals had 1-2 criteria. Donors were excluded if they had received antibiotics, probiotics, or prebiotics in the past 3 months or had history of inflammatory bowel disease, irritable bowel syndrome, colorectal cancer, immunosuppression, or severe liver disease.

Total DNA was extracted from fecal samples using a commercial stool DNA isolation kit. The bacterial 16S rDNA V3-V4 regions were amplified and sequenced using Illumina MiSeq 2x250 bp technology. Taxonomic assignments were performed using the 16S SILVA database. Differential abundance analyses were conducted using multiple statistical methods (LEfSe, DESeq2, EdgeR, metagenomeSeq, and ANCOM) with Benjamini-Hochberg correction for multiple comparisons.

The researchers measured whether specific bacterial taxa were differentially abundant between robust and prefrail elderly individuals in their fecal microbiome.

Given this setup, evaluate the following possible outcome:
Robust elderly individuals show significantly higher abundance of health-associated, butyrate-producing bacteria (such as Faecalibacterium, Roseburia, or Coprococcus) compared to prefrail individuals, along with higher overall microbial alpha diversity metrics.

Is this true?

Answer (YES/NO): NO